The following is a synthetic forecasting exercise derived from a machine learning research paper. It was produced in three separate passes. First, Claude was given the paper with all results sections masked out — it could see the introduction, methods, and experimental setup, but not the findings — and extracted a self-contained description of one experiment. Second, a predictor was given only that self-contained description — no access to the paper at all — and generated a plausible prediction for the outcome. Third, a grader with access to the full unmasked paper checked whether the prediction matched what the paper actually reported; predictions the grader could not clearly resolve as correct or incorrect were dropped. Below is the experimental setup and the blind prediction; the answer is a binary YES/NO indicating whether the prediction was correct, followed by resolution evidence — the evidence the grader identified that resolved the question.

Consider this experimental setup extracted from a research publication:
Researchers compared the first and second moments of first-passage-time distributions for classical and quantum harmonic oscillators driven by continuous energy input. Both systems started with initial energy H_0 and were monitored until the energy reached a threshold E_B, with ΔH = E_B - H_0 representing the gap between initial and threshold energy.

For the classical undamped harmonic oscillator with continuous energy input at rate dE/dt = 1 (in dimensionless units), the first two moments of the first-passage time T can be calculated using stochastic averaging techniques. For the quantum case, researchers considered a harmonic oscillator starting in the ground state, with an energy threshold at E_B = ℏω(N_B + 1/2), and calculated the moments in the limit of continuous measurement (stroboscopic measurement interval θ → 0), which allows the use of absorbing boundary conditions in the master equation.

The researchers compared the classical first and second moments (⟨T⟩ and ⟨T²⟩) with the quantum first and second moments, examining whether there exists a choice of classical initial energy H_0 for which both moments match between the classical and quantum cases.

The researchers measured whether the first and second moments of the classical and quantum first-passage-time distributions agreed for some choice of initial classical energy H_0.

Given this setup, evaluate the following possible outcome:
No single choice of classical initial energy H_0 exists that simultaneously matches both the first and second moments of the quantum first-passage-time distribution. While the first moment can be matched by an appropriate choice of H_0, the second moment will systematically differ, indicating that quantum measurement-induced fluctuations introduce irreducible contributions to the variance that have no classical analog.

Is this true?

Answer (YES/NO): NO